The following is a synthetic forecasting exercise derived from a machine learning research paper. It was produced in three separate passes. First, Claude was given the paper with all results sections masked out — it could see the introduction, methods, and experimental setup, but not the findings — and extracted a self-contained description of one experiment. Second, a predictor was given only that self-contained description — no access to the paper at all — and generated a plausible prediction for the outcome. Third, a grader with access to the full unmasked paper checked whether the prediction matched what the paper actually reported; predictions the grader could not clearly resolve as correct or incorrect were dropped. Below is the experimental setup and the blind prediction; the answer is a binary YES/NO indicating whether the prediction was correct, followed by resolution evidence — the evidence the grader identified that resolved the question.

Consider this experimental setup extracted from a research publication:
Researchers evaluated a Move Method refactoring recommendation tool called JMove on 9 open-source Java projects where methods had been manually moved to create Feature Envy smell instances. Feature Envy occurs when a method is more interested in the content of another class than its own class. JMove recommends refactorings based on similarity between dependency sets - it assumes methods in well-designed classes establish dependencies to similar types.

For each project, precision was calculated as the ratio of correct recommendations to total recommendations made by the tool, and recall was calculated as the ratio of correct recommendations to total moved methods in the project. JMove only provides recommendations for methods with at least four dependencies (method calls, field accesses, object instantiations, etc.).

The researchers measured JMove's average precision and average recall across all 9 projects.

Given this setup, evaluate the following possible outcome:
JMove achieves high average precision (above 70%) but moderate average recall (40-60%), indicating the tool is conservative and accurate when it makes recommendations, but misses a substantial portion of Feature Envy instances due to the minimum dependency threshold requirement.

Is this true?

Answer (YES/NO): NO